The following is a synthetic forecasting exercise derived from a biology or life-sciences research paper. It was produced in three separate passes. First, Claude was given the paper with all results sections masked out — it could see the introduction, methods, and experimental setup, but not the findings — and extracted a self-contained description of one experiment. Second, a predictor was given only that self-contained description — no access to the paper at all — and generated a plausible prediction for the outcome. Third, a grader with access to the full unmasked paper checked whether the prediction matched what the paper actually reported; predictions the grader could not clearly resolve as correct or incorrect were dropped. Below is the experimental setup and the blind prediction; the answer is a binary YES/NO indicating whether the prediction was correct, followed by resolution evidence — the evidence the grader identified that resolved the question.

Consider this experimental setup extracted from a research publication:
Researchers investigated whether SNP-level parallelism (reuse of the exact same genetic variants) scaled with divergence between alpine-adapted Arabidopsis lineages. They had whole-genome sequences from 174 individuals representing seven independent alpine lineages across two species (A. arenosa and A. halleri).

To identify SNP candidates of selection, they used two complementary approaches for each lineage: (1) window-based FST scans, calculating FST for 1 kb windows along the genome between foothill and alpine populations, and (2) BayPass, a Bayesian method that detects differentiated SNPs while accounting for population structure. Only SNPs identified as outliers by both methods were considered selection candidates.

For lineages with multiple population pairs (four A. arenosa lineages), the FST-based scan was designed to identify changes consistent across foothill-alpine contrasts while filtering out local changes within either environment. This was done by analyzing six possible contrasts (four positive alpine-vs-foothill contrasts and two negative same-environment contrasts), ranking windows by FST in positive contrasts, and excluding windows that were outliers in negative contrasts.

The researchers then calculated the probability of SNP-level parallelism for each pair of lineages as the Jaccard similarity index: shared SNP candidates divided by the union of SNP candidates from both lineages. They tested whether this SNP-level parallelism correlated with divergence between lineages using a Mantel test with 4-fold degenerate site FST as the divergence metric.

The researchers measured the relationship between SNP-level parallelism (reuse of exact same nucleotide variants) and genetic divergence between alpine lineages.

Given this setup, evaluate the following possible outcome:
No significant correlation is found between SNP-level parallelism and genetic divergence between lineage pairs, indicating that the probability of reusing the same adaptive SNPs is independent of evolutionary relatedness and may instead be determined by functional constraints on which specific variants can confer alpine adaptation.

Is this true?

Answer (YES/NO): NO